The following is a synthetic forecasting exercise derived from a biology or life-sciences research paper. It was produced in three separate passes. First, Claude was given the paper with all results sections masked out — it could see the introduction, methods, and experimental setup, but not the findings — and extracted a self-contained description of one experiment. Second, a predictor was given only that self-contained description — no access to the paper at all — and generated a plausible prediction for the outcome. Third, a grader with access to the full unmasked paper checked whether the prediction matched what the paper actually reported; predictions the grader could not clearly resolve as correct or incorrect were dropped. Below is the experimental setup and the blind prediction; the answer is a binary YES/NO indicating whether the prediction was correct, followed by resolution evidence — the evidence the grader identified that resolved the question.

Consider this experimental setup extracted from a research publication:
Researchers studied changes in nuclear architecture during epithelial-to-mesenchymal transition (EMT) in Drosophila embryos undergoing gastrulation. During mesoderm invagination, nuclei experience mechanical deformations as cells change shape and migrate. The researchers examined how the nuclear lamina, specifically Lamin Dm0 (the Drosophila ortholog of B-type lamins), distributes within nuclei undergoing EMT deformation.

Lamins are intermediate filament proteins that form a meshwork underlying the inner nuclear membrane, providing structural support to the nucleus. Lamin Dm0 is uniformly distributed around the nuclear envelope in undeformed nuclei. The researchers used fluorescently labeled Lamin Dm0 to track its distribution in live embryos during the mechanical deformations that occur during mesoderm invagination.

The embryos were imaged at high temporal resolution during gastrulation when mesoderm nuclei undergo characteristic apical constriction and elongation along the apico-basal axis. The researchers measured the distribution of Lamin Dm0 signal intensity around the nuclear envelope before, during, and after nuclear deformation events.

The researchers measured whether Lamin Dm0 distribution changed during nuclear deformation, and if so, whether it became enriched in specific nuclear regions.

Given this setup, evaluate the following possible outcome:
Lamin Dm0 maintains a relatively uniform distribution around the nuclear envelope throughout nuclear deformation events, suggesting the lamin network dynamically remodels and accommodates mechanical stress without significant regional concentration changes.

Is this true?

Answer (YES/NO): NO